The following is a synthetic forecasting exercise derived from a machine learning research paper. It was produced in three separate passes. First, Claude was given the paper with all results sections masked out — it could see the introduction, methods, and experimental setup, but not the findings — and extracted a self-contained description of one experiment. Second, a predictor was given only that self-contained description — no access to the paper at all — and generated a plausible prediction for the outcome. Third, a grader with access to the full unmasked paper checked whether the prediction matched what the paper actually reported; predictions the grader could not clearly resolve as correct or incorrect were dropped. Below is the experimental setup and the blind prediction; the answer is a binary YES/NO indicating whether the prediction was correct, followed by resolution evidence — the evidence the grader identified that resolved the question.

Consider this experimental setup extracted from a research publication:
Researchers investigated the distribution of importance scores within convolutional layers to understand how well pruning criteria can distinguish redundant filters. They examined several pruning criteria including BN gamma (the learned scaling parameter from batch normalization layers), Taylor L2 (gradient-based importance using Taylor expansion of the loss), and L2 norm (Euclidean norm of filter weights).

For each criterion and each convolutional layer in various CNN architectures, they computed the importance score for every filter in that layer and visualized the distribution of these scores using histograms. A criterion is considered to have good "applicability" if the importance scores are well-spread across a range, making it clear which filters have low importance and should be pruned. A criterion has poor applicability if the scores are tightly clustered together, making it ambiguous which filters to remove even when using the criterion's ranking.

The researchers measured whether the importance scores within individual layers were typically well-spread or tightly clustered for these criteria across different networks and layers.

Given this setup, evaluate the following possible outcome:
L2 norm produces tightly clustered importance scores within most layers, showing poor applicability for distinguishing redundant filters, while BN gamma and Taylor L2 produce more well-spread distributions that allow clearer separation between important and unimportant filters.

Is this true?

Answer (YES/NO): NO